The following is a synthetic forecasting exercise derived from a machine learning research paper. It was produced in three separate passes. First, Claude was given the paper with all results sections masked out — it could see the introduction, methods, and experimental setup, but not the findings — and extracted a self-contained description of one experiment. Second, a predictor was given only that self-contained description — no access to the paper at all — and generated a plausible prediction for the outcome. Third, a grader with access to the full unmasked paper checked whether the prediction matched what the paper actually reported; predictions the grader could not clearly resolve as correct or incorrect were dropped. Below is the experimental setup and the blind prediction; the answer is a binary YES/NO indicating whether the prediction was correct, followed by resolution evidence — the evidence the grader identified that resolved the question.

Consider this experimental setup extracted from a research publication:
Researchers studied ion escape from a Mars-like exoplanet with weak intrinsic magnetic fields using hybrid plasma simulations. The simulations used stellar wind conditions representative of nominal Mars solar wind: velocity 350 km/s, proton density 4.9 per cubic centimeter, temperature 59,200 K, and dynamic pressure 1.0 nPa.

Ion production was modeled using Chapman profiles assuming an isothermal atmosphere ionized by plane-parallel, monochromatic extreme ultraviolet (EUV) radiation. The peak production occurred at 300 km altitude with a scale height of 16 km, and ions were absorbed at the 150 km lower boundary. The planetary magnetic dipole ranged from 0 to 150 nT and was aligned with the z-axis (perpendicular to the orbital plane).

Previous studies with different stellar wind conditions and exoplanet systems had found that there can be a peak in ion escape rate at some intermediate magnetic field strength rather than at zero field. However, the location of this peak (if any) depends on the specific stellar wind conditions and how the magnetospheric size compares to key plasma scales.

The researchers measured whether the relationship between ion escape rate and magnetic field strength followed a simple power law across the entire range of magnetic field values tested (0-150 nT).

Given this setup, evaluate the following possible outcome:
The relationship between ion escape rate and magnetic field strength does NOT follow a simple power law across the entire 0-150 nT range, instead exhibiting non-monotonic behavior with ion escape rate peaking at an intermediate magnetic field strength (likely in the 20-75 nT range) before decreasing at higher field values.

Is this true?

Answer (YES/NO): YES